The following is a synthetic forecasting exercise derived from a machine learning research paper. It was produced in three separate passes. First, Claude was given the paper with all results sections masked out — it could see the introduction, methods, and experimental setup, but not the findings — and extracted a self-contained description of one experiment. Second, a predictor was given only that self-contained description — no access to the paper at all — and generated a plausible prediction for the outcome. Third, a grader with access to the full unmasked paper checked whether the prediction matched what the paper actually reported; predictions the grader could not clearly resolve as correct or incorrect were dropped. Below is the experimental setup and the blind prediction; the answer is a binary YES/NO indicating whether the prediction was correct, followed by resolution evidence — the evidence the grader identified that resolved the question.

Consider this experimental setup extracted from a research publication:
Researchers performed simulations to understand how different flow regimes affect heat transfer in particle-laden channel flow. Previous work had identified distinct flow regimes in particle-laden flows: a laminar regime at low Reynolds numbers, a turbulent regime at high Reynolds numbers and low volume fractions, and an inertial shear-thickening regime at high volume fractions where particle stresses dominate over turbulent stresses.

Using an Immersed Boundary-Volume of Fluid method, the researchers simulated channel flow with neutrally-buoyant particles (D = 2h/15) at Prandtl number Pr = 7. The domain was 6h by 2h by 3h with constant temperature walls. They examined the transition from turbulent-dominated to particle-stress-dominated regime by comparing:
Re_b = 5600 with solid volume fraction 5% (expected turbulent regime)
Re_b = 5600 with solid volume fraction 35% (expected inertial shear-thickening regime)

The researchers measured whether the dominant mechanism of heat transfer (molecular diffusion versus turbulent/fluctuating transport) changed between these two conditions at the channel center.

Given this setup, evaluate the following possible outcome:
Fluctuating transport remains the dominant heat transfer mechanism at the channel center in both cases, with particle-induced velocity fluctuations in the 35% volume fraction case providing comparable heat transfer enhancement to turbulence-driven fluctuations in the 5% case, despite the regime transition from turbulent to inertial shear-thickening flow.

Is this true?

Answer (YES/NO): NO